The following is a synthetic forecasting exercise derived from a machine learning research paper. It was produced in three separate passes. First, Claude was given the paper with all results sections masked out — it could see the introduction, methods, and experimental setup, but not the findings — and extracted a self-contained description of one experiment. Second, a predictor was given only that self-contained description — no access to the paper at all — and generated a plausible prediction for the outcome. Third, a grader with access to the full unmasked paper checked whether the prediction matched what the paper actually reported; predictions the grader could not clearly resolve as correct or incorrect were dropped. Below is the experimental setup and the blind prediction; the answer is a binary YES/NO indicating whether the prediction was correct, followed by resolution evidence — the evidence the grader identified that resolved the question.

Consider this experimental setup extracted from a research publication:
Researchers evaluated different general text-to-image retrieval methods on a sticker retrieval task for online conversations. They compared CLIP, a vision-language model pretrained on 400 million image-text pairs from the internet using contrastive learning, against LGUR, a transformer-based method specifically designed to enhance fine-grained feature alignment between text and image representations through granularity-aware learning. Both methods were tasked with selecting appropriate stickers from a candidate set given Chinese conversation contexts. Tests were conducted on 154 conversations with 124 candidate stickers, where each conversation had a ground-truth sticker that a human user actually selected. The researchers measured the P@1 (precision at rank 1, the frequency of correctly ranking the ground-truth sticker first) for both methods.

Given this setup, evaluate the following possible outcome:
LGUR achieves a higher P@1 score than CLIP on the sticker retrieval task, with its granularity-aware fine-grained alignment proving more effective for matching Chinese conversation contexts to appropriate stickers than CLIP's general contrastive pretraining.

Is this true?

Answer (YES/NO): YES